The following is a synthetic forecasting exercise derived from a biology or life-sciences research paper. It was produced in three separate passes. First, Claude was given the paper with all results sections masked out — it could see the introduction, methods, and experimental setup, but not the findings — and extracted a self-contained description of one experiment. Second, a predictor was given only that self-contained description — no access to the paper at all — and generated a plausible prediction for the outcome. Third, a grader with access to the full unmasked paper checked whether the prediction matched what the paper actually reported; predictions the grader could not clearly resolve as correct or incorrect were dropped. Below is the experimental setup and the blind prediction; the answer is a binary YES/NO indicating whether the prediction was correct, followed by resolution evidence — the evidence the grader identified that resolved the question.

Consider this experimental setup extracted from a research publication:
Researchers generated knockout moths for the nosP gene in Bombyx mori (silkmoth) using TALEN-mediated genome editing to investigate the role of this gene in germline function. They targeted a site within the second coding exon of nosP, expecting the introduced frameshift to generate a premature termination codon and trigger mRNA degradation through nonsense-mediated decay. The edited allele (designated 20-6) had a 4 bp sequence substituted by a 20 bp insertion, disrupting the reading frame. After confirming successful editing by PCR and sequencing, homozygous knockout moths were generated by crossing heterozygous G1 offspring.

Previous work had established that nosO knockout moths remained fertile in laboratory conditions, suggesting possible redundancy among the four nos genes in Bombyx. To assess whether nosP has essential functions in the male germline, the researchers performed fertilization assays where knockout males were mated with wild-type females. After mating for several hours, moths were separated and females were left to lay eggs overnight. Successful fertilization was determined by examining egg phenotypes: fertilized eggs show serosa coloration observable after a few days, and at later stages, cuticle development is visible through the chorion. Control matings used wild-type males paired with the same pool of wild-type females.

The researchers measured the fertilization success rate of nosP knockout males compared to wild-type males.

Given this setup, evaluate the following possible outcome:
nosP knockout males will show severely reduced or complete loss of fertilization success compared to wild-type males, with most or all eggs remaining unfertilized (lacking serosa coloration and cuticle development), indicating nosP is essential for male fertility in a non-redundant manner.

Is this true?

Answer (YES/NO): YES